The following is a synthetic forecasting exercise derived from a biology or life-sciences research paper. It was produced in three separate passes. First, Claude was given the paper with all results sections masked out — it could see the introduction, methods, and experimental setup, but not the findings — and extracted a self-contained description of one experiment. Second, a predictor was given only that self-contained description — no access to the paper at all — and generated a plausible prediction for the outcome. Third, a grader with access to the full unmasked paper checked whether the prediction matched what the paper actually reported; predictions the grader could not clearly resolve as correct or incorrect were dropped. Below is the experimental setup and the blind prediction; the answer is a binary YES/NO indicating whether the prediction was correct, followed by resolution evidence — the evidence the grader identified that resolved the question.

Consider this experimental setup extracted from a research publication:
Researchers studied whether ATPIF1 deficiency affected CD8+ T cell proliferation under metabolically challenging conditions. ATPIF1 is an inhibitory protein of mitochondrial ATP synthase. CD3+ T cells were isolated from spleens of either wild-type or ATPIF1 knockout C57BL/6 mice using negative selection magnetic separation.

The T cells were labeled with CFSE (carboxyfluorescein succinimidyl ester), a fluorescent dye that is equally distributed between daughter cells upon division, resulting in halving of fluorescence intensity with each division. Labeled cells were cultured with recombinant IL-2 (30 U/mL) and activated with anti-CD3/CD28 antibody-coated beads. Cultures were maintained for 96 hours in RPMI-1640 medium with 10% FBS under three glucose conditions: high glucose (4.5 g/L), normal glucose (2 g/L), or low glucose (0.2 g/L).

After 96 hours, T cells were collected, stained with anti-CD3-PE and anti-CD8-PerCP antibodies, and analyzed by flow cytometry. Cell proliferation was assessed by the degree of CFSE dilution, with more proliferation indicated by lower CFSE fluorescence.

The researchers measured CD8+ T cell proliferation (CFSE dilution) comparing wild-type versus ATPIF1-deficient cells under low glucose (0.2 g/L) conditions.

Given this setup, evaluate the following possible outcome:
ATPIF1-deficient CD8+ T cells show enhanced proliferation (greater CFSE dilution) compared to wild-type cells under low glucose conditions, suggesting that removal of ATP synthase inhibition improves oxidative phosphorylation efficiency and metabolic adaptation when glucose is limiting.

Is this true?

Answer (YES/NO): YES